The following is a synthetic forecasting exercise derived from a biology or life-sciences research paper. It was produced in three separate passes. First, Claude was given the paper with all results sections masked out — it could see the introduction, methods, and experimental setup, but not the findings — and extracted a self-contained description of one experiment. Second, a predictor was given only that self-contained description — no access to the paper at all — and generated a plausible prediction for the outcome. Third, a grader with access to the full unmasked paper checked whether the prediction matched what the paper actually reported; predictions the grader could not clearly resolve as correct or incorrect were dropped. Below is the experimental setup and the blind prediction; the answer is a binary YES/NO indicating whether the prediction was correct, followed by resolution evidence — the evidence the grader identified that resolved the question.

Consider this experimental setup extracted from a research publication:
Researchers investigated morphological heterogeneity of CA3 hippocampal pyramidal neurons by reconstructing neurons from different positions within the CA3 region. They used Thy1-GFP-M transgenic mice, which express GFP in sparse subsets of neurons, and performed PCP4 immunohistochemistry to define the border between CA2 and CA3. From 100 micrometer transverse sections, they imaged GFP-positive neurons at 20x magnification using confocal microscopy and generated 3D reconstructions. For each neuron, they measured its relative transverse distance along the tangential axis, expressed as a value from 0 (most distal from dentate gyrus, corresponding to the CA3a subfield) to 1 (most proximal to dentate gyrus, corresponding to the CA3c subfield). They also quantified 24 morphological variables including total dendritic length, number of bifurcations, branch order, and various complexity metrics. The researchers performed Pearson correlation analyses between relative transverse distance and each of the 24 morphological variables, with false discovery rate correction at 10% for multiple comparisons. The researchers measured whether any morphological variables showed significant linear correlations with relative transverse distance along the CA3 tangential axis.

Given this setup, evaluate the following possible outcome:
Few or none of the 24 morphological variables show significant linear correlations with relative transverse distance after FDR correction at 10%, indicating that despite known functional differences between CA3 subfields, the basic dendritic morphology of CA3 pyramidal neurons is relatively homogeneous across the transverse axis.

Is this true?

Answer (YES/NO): YES